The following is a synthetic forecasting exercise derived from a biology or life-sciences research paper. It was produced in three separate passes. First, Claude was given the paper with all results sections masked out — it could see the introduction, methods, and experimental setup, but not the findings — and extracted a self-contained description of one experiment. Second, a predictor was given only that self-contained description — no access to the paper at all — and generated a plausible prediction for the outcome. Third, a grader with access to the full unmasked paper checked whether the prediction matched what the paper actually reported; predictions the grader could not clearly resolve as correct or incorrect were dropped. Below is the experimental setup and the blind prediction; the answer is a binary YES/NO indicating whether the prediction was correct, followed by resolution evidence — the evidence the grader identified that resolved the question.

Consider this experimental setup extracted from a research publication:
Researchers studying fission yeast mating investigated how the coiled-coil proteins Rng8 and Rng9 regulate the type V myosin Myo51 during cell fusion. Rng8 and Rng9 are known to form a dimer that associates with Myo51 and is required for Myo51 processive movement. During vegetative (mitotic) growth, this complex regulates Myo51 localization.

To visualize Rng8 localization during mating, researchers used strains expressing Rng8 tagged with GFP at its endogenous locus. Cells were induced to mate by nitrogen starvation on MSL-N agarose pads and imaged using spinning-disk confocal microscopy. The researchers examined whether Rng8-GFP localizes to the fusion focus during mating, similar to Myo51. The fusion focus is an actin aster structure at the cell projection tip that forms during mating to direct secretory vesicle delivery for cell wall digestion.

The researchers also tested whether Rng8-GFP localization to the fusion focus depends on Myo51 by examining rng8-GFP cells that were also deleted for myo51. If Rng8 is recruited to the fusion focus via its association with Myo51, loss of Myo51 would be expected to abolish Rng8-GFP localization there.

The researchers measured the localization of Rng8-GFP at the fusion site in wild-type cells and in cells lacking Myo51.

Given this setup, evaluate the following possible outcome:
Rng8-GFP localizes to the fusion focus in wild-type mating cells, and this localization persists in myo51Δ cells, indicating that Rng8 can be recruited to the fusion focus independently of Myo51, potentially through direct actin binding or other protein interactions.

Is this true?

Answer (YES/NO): YES